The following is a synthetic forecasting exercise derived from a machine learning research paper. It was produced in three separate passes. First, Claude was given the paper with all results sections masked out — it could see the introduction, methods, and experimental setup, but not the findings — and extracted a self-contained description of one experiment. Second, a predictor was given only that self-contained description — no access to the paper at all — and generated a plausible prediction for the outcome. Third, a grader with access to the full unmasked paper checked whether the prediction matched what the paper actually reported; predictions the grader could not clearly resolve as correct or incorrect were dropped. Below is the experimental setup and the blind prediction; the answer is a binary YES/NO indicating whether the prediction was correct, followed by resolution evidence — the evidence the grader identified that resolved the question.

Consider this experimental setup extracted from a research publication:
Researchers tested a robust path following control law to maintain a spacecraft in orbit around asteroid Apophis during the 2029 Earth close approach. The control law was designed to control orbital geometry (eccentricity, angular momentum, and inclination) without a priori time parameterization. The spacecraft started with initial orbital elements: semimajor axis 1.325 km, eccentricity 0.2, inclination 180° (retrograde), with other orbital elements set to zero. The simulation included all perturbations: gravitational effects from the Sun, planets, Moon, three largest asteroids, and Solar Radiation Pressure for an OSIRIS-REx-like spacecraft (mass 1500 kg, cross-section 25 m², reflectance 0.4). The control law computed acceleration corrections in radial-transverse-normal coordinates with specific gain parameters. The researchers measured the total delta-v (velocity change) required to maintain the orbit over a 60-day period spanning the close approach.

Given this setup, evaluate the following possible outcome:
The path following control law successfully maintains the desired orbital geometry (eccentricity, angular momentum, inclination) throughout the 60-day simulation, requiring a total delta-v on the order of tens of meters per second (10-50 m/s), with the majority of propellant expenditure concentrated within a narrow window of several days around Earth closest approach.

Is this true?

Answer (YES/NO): NO